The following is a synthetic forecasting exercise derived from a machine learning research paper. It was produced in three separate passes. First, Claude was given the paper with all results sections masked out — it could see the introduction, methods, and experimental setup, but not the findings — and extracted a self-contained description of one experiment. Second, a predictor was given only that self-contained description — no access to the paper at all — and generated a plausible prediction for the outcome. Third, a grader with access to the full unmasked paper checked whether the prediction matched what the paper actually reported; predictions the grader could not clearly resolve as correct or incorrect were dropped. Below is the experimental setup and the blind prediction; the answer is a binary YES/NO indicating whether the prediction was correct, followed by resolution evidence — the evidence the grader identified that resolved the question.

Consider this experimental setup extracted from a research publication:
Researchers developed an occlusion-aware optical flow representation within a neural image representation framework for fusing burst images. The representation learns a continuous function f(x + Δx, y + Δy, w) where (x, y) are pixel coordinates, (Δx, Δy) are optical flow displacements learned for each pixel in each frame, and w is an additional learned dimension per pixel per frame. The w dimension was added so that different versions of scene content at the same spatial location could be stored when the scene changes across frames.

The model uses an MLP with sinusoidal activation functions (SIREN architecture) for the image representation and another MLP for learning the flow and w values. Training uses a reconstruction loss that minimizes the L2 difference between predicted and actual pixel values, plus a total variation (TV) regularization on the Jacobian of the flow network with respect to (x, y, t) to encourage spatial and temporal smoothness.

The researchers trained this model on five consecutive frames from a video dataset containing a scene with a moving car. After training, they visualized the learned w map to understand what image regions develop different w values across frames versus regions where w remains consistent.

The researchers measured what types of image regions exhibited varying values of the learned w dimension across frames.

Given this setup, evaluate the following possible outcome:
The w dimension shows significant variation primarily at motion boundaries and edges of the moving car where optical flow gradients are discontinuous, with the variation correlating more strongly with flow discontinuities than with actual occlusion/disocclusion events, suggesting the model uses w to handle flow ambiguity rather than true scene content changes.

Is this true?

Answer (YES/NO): NO